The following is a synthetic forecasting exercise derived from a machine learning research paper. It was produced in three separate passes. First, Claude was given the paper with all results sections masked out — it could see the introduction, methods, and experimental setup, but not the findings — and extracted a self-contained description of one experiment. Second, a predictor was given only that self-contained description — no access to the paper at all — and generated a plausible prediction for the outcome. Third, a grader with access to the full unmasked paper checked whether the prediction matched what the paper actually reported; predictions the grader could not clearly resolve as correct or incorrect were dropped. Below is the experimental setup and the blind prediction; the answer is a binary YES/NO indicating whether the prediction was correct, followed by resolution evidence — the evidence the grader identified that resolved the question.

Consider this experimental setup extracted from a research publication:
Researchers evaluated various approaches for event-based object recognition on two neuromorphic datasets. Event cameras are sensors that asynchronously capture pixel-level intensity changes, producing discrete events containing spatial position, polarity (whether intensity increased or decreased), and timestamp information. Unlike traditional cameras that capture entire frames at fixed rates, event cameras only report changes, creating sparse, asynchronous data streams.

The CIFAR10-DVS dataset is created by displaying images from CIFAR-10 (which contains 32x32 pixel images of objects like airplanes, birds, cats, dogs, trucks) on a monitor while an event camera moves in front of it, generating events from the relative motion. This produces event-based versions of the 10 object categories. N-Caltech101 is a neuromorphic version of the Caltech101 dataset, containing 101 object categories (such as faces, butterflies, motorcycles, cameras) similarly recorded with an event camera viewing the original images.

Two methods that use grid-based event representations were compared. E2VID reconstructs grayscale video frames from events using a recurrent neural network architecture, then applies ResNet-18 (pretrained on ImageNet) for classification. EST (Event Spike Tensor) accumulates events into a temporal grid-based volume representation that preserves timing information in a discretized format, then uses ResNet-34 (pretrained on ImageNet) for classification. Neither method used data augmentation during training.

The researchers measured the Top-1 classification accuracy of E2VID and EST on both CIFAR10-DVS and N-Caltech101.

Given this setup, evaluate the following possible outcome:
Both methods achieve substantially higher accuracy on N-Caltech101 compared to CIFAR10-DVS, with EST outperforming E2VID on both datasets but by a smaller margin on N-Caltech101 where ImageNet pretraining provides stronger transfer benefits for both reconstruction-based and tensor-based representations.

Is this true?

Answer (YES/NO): NO